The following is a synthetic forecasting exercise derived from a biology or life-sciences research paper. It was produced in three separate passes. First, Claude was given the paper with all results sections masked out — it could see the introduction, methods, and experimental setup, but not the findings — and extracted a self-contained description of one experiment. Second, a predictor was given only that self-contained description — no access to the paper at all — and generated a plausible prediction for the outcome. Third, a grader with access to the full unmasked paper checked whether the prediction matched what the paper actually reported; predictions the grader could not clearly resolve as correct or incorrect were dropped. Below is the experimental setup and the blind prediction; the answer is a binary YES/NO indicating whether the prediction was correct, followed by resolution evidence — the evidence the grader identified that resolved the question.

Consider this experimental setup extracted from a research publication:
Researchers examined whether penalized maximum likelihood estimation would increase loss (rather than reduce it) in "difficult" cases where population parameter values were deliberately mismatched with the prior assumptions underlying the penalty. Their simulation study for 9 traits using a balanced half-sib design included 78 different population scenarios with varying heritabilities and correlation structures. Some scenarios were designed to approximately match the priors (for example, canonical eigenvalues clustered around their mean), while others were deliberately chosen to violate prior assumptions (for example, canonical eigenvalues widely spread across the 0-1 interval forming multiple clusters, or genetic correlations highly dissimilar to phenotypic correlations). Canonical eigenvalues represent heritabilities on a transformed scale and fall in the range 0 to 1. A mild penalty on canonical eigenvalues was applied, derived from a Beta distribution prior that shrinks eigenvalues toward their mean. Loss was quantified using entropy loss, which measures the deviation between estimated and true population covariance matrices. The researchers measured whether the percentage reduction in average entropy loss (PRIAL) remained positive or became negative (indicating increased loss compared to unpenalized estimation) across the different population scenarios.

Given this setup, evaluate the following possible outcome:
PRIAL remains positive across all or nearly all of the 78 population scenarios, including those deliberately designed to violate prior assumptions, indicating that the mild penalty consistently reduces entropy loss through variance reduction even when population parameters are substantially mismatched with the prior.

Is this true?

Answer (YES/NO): YES